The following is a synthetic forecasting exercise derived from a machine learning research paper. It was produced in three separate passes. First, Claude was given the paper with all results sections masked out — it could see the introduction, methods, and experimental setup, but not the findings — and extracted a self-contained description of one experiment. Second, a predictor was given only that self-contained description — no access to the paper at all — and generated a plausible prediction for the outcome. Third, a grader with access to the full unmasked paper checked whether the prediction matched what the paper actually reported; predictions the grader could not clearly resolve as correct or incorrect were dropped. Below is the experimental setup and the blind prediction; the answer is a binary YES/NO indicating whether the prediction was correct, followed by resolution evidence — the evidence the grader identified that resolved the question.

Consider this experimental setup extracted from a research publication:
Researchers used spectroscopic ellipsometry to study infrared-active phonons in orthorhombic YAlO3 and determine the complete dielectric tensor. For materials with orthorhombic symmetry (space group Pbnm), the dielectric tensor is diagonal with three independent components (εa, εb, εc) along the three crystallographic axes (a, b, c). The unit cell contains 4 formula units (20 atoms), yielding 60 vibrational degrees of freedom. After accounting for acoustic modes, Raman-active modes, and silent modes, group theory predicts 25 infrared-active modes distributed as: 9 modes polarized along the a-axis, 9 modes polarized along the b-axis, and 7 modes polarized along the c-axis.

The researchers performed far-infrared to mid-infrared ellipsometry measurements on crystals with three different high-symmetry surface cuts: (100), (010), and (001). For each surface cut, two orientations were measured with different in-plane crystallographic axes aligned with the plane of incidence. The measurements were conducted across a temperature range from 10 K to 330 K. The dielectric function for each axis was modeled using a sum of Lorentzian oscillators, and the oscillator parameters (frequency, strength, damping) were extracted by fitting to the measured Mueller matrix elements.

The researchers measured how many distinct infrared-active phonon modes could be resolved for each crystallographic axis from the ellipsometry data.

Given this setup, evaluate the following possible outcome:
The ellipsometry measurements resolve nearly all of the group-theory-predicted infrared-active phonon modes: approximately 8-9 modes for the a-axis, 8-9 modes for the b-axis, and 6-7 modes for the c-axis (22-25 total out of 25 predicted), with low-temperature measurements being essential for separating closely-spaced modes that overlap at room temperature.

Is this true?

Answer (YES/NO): NO